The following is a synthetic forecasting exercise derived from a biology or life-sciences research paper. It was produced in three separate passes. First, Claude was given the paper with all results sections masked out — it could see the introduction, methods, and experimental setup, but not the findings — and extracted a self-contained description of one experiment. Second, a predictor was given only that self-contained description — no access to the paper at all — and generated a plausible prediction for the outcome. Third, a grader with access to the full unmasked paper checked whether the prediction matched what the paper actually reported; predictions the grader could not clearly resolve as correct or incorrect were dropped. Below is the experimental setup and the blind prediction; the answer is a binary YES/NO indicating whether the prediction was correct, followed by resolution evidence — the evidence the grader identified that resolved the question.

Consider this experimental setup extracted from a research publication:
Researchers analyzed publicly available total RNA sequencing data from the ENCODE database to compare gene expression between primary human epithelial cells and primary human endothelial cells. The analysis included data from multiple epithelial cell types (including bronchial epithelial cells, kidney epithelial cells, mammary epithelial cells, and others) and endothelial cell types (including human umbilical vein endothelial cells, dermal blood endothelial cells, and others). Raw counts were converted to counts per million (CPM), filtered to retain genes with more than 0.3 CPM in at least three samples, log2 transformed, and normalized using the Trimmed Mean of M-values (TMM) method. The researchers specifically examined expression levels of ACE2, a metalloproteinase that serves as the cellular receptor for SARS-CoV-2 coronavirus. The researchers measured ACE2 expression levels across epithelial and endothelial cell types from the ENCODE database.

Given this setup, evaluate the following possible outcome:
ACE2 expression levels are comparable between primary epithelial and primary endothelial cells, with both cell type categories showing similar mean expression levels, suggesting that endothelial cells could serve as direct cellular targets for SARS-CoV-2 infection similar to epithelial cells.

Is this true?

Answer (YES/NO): NO